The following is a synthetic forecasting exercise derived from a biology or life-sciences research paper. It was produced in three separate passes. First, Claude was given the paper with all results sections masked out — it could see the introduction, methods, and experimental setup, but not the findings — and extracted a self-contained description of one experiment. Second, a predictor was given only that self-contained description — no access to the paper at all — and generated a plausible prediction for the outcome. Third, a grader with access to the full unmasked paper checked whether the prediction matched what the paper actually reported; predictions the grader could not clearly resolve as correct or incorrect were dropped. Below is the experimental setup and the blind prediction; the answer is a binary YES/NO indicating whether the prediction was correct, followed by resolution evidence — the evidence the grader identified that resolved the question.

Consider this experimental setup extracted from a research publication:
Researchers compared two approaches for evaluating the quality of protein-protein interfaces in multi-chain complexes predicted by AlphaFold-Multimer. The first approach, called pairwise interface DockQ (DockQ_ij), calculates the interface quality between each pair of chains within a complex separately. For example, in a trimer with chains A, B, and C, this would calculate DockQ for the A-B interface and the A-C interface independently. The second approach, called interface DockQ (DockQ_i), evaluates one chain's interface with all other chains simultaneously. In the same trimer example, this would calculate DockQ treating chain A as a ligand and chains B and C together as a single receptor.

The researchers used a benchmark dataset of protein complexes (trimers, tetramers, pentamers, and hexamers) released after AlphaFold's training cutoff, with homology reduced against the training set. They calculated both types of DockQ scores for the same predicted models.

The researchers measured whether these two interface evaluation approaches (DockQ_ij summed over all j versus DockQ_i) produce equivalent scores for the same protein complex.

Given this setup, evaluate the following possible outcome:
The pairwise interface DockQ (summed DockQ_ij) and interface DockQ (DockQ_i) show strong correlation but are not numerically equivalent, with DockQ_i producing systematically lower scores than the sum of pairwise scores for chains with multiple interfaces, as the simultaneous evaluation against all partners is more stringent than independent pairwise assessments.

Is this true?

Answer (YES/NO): NO